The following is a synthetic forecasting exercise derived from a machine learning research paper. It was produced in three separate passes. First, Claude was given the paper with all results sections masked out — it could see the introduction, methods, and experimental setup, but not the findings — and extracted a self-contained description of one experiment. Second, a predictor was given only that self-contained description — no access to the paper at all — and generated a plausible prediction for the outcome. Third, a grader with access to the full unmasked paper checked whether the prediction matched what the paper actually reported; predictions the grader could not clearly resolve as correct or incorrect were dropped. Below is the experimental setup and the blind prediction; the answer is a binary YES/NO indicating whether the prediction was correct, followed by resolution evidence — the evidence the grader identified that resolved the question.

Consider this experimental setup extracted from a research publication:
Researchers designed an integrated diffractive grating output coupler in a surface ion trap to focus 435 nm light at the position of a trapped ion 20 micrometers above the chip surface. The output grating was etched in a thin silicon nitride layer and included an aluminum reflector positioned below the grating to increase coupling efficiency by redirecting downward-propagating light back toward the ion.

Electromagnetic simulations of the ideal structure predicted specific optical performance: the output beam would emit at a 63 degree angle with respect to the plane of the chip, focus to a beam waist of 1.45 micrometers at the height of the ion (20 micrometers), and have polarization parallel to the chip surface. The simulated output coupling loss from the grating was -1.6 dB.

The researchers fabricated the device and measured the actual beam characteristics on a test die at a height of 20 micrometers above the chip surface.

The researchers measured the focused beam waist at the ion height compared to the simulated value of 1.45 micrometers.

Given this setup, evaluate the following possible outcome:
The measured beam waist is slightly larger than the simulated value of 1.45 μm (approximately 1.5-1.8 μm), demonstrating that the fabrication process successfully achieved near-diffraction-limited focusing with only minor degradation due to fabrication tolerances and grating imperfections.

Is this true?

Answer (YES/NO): NO